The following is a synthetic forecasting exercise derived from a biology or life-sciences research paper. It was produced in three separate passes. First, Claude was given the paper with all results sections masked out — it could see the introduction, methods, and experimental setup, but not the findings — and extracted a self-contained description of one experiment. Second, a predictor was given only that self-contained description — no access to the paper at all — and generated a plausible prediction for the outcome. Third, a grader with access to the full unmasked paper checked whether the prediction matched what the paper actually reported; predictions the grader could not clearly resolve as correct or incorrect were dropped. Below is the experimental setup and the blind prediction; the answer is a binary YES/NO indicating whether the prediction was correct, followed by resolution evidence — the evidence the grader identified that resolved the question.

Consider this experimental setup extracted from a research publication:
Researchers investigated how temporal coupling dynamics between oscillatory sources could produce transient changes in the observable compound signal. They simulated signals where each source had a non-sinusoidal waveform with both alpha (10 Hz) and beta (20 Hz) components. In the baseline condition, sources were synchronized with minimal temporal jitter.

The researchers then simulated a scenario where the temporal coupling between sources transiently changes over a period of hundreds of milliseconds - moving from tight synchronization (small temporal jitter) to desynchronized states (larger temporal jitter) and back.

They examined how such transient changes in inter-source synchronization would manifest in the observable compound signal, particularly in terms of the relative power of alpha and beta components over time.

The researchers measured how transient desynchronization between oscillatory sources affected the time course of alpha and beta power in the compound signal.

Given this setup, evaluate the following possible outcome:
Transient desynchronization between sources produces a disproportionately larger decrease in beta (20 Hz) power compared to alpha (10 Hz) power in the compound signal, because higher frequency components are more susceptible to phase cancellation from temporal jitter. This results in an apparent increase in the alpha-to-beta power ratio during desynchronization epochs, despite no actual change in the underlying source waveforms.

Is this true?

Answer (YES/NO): YES